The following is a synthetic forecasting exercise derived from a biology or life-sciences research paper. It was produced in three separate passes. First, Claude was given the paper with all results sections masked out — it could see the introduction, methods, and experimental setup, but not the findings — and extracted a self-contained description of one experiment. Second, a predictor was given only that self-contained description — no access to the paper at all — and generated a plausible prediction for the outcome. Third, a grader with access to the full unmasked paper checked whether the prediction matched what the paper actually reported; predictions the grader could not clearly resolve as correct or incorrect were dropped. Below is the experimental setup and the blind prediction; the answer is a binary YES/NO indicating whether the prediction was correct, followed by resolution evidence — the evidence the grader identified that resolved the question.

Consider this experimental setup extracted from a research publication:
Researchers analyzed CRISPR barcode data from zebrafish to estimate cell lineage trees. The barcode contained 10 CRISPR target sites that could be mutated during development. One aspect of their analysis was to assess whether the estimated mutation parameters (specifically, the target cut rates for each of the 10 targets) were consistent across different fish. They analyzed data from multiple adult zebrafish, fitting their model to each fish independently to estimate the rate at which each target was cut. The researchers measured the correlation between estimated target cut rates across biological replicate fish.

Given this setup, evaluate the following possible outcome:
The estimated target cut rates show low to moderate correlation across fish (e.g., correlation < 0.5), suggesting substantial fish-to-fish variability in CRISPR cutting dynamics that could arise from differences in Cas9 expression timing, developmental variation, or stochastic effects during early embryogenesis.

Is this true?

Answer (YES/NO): NO